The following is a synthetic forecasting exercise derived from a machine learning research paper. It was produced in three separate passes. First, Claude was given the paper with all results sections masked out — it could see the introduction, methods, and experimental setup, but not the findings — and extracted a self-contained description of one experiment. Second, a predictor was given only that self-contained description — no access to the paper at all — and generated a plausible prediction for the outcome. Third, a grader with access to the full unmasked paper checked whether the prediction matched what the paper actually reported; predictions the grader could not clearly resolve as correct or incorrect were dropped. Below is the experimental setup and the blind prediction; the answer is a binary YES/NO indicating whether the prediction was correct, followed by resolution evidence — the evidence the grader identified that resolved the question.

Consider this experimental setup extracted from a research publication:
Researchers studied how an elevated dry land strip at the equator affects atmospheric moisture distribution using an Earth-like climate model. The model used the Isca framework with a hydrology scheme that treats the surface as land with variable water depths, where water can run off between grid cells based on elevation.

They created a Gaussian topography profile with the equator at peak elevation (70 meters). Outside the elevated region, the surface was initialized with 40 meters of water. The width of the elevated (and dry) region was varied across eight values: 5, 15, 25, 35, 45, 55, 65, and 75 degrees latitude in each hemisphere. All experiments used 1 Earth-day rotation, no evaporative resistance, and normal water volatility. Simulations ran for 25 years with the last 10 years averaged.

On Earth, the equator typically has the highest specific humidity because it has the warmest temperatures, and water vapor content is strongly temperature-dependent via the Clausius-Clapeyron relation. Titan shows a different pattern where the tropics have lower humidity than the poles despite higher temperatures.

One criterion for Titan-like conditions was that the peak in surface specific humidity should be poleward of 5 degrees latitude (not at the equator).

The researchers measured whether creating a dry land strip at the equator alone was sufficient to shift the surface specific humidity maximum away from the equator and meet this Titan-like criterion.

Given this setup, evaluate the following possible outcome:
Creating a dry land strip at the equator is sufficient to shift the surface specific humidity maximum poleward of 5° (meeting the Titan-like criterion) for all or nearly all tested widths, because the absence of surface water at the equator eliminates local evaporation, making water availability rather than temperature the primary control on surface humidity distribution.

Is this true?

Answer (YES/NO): NO